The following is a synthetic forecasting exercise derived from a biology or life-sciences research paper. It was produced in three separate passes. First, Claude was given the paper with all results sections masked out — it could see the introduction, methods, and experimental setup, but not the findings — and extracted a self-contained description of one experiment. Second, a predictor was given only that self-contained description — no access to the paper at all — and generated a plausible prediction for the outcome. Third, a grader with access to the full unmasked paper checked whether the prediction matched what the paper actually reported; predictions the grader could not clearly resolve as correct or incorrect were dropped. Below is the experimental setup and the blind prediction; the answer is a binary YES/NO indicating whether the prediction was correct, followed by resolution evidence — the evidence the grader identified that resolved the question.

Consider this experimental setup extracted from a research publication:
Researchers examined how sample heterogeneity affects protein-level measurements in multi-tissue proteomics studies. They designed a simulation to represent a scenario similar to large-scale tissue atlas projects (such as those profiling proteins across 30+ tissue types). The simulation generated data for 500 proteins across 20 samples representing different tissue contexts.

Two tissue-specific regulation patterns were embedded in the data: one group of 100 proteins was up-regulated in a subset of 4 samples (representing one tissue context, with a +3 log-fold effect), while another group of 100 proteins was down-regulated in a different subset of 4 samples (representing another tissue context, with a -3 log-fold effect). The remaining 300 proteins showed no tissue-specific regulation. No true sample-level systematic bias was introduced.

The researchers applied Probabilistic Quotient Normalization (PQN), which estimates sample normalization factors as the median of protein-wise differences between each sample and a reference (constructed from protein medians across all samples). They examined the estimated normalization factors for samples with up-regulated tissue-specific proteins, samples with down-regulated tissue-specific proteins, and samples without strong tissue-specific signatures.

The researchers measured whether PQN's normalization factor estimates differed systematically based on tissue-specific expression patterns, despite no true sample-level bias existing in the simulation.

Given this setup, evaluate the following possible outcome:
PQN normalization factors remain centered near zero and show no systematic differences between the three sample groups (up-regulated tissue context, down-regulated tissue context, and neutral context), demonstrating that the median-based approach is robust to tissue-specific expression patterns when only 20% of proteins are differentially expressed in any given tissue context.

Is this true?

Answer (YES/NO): NO